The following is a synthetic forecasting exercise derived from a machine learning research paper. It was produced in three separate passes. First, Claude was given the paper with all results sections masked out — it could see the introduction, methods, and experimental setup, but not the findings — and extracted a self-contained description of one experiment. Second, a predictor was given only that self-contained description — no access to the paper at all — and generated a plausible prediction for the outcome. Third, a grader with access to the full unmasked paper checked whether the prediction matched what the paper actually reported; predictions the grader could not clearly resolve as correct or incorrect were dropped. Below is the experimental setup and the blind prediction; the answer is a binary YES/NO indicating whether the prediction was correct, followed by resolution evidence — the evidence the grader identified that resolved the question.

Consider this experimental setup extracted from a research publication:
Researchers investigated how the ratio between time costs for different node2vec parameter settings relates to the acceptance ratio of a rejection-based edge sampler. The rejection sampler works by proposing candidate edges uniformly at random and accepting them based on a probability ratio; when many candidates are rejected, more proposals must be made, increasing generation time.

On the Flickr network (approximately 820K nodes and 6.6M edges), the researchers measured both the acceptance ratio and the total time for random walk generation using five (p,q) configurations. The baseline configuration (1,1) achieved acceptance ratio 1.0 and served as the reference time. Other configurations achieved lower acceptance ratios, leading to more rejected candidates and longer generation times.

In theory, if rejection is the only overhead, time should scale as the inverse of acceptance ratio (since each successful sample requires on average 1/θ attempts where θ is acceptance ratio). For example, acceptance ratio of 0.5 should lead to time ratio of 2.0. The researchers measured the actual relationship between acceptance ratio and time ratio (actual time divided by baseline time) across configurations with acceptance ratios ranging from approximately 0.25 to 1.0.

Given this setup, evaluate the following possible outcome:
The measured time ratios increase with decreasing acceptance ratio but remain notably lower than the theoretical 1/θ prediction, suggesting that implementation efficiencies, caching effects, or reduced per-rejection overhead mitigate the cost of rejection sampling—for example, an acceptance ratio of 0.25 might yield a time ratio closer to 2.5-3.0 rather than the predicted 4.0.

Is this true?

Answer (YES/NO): YES